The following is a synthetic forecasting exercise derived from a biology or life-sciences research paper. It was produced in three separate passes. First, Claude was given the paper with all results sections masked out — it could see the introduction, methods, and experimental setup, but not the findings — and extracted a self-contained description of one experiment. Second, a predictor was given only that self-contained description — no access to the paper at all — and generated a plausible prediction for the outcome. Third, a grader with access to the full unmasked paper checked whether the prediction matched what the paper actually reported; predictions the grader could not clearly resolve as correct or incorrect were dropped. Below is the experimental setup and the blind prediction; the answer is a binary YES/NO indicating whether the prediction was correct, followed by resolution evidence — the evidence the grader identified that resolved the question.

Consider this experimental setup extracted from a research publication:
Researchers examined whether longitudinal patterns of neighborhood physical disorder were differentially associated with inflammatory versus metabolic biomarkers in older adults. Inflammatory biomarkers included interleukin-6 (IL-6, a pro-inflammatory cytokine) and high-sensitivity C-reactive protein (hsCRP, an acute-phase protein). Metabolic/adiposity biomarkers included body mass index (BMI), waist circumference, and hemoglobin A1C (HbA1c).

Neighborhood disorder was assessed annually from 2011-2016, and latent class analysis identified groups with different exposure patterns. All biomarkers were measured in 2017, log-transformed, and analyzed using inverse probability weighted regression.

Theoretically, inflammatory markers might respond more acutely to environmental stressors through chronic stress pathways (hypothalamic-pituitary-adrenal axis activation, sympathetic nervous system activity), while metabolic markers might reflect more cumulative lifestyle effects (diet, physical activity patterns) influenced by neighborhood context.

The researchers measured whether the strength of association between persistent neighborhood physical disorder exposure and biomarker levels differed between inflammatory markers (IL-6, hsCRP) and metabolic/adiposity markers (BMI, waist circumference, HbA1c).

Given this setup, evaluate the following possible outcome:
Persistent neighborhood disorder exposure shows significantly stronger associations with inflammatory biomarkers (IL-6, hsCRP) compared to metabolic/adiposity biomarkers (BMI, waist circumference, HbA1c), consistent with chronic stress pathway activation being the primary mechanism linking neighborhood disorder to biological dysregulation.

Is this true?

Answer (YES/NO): YES